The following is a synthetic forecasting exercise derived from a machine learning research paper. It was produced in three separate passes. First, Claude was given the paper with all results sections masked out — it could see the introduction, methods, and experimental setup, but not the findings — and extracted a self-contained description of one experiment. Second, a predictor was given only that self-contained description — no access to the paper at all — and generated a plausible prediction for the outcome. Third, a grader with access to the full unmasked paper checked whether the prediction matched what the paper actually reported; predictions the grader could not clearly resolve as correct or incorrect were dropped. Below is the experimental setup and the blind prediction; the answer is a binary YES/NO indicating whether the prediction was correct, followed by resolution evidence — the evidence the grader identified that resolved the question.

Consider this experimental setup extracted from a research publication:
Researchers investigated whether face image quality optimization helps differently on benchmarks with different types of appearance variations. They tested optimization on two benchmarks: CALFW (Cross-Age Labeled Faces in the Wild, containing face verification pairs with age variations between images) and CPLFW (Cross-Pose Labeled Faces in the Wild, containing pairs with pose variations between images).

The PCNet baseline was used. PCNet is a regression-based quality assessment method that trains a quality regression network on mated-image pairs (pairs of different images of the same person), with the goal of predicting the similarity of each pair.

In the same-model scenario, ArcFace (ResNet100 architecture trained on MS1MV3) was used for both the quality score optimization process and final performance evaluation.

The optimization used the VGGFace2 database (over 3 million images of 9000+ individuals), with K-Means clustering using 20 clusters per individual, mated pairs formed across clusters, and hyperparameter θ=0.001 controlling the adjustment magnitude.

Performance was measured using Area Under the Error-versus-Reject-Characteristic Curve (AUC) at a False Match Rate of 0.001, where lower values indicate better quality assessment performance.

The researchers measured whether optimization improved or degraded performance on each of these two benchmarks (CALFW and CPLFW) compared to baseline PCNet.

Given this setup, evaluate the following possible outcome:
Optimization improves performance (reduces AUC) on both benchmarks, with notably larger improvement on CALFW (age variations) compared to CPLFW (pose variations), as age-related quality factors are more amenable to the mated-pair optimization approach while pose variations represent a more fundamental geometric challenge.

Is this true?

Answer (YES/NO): NO